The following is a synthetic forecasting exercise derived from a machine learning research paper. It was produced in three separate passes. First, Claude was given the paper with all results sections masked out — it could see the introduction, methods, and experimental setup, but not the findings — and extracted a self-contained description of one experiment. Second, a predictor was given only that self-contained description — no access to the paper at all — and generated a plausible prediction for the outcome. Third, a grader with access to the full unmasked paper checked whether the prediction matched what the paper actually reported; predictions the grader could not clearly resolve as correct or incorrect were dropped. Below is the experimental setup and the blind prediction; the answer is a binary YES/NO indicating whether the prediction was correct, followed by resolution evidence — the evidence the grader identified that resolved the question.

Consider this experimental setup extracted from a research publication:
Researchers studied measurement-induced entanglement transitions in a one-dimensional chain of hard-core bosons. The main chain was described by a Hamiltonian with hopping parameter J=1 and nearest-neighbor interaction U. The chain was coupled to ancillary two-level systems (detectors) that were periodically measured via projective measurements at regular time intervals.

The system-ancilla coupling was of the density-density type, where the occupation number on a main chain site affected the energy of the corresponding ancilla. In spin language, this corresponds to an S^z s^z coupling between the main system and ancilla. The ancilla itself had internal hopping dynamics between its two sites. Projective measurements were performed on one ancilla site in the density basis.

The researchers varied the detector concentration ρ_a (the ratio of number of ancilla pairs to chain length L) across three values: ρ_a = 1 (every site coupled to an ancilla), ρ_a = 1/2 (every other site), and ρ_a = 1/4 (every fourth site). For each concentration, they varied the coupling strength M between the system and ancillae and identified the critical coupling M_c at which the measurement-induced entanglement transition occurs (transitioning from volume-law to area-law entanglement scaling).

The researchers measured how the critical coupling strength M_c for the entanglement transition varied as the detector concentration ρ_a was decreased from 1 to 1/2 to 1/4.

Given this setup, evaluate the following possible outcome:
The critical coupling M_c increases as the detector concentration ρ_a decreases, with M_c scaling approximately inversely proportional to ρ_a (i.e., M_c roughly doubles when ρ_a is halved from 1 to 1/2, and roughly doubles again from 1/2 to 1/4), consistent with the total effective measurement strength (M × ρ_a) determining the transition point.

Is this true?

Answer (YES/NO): NO